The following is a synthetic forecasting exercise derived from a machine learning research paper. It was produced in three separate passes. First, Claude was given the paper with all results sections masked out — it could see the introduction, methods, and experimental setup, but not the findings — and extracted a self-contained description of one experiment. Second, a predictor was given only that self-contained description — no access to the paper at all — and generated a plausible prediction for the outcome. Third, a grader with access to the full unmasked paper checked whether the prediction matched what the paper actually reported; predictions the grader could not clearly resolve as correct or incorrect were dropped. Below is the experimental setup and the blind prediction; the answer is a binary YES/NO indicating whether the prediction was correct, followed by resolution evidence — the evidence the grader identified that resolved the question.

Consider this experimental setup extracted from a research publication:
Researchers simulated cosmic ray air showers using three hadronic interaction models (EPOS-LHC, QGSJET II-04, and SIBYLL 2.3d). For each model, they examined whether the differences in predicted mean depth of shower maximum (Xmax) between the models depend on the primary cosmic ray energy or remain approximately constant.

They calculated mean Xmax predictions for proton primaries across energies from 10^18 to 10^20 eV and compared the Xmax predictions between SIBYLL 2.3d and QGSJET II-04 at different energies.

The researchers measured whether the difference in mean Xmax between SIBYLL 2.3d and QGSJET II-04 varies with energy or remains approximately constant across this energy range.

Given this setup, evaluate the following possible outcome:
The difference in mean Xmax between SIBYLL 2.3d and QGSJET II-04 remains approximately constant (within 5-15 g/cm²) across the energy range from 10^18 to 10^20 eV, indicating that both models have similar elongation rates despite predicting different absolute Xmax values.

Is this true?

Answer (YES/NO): NO